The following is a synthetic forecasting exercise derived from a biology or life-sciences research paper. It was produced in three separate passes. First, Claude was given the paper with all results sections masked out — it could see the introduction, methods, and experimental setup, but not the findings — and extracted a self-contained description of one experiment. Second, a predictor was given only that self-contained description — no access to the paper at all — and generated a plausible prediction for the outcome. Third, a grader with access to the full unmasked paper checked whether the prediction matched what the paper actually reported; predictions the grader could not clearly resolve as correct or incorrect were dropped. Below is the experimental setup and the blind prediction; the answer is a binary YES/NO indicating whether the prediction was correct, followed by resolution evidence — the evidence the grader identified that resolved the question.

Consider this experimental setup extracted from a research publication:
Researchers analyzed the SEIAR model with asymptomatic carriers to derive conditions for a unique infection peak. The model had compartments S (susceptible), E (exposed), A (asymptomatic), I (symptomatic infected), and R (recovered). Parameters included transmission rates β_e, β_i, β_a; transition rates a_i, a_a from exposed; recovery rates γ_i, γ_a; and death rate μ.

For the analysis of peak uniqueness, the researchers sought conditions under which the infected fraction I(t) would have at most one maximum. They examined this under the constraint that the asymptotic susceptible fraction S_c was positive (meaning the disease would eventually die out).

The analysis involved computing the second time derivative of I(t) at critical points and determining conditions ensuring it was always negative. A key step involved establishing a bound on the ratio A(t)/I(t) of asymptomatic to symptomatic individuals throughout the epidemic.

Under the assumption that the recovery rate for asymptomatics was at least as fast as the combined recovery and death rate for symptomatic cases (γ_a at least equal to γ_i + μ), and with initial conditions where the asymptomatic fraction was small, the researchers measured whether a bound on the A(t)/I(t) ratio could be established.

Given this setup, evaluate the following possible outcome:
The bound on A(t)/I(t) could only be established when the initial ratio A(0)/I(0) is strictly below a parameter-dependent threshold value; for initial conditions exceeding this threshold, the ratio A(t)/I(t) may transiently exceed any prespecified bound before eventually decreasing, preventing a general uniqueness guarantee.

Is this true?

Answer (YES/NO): NO